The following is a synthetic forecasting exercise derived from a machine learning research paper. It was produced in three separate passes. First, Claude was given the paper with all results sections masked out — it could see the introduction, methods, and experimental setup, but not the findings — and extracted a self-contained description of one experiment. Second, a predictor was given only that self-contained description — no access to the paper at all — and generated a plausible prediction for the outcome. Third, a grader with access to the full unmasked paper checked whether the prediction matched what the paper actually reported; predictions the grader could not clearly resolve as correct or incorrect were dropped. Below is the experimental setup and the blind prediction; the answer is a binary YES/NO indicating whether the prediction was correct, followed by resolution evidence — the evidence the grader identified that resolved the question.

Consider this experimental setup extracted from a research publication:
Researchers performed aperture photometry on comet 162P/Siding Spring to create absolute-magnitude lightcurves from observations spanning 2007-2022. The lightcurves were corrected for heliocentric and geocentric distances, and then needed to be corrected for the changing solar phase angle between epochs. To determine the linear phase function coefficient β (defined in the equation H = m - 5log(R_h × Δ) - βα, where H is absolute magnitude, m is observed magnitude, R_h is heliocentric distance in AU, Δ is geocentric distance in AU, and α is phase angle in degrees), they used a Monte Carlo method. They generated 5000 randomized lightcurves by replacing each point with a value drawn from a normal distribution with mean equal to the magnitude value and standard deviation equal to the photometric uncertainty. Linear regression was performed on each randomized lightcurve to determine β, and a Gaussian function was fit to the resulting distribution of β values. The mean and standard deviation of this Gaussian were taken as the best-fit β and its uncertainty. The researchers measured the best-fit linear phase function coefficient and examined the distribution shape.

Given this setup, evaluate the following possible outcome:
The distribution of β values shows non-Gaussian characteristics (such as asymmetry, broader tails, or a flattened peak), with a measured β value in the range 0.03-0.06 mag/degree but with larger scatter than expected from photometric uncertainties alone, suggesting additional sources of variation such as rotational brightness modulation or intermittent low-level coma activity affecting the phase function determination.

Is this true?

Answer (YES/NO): NO